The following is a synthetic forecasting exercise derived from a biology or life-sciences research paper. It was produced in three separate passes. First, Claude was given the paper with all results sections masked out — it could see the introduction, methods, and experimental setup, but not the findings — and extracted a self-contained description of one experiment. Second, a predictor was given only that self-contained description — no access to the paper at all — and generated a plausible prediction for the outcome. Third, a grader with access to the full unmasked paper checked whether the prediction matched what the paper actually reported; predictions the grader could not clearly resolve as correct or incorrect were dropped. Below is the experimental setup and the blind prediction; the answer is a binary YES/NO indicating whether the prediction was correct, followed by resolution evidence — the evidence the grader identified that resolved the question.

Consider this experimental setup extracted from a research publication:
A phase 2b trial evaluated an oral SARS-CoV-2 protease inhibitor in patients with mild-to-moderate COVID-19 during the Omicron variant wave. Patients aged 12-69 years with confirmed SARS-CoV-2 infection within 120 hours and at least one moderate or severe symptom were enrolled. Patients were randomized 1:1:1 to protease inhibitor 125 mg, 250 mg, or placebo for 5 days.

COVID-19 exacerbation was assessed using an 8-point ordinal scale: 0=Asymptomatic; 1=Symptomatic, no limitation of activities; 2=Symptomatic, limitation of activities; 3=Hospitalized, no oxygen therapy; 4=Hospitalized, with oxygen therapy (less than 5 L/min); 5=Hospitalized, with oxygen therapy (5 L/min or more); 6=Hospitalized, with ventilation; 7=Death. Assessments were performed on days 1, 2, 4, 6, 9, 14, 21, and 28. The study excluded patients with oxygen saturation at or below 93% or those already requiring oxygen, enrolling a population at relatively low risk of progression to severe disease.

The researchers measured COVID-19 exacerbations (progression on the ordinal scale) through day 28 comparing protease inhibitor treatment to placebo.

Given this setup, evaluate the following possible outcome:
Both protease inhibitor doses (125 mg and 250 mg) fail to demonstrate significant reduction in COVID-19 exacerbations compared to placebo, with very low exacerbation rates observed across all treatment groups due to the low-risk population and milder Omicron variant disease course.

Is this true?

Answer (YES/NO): YES